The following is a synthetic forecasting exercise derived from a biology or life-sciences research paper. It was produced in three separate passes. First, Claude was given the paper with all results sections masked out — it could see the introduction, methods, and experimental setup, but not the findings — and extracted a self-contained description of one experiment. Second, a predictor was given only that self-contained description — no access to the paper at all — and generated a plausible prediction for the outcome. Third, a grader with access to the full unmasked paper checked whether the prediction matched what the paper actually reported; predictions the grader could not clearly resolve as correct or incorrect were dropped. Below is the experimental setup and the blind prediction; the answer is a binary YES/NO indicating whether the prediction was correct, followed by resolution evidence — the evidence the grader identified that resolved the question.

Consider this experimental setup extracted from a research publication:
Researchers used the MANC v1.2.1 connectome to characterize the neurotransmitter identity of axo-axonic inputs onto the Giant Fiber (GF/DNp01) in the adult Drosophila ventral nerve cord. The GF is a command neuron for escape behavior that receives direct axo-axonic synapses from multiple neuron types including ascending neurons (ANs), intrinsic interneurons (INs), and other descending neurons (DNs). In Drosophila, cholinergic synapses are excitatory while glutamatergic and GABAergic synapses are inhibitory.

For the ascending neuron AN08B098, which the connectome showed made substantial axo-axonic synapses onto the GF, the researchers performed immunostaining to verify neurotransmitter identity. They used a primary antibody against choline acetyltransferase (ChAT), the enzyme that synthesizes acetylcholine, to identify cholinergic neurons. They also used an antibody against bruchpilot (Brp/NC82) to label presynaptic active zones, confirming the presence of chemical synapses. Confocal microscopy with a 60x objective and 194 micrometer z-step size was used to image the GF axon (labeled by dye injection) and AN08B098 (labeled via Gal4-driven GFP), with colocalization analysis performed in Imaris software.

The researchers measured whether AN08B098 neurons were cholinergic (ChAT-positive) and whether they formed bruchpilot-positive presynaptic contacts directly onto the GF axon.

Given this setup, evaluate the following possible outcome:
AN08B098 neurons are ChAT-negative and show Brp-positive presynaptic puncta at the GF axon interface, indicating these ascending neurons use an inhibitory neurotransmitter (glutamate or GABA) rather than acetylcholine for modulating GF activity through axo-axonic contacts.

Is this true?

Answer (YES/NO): NO